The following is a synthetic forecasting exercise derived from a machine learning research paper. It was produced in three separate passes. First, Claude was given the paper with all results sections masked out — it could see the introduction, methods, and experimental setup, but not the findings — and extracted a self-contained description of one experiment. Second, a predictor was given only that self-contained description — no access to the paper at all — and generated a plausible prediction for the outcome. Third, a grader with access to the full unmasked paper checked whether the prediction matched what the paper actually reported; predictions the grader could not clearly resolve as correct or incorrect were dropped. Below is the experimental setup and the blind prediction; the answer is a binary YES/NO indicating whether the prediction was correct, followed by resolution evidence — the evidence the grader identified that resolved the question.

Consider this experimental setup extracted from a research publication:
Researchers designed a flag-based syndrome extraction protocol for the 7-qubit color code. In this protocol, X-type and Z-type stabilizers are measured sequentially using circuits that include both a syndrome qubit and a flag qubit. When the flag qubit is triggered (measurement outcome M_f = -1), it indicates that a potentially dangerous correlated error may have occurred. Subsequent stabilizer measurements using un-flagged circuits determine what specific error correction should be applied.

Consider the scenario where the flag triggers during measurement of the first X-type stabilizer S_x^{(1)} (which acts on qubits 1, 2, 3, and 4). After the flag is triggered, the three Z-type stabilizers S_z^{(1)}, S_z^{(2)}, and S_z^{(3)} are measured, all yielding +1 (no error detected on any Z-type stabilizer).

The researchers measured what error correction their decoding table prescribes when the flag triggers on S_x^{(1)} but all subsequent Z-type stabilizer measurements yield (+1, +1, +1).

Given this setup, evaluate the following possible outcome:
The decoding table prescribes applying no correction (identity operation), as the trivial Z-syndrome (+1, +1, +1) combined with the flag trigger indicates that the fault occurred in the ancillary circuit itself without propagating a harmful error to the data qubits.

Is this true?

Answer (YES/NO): NO